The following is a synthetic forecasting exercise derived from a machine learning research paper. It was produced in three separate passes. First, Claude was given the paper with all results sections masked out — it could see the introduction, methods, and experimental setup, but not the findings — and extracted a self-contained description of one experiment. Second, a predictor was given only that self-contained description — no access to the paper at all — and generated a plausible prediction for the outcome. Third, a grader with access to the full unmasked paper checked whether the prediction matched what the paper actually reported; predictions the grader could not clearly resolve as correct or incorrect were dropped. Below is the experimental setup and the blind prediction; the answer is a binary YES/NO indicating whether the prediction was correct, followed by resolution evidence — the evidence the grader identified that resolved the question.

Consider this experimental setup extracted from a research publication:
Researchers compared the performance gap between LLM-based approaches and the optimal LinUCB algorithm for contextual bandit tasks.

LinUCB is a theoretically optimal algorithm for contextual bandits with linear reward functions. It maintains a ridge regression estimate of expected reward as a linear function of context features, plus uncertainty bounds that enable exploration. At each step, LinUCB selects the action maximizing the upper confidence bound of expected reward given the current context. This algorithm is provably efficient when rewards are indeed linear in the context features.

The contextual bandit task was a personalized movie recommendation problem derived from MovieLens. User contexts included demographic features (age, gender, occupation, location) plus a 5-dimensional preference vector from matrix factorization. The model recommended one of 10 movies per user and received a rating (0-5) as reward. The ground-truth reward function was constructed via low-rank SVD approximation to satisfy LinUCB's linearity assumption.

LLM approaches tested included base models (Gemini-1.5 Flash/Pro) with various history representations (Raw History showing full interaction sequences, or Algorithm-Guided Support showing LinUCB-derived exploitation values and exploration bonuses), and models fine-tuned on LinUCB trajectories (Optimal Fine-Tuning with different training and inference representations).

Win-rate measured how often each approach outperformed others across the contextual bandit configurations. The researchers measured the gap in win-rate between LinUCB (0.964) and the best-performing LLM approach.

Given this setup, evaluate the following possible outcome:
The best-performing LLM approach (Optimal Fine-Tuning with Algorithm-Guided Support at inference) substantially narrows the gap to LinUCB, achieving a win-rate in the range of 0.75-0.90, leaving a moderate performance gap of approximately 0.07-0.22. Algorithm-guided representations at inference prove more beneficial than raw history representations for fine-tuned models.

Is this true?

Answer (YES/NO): YES